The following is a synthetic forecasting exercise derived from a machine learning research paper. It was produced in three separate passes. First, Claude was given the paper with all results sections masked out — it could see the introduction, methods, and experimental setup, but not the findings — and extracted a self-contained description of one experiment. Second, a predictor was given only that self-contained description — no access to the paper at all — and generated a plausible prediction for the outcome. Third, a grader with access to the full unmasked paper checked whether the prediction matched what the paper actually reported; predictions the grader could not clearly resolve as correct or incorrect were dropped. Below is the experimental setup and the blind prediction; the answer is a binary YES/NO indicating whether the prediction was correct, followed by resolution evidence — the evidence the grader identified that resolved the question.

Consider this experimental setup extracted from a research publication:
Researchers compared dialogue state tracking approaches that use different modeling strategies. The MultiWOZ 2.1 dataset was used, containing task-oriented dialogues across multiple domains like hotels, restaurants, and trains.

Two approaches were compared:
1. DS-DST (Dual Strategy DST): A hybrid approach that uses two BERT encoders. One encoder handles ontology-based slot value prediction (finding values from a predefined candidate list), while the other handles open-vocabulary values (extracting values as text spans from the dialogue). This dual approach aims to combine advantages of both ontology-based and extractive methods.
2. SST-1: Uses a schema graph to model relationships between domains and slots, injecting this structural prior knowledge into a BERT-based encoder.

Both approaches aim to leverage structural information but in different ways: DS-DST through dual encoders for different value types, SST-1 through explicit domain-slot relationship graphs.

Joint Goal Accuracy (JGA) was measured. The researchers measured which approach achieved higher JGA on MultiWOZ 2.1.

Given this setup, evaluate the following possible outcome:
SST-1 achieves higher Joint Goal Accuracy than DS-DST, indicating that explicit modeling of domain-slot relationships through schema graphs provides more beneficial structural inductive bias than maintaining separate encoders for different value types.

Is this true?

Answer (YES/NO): YES